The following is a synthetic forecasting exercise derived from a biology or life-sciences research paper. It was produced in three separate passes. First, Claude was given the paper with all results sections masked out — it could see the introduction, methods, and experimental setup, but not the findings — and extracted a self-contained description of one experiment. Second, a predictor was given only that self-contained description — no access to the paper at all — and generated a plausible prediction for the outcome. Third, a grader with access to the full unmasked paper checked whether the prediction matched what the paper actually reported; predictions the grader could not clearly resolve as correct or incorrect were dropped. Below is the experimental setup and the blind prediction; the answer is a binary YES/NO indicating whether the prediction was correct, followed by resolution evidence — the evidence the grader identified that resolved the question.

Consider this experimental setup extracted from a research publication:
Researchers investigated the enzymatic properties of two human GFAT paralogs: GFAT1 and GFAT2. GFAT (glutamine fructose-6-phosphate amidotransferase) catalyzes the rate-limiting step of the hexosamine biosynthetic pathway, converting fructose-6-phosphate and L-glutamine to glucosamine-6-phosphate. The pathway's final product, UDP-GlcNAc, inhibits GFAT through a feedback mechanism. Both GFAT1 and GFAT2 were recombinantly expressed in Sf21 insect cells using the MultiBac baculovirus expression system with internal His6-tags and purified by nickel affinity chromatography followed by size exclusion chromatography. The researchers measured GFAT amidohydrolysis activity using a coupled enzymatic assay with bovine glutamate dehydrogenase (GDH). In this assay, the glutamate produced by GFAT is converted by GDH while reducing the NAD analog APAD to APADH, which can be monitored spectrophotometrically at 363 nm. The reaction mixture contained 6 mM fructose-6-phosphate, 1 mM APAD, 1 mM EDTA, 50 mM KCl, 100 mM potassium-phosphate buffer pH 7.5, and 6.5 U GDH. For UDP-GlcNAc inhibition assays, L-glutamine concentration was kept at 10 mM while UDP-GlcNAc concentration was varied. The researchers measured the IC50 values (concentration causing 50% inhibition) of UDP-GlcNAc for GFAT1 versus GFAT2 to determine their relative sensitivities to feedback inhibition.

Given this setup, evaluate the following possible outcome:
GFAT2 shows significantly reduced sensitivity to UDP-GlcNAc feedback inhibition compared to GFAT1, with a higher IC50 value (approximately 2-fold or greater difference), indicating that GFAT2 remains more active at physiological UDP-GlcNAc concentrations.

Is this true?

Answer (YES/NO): YES